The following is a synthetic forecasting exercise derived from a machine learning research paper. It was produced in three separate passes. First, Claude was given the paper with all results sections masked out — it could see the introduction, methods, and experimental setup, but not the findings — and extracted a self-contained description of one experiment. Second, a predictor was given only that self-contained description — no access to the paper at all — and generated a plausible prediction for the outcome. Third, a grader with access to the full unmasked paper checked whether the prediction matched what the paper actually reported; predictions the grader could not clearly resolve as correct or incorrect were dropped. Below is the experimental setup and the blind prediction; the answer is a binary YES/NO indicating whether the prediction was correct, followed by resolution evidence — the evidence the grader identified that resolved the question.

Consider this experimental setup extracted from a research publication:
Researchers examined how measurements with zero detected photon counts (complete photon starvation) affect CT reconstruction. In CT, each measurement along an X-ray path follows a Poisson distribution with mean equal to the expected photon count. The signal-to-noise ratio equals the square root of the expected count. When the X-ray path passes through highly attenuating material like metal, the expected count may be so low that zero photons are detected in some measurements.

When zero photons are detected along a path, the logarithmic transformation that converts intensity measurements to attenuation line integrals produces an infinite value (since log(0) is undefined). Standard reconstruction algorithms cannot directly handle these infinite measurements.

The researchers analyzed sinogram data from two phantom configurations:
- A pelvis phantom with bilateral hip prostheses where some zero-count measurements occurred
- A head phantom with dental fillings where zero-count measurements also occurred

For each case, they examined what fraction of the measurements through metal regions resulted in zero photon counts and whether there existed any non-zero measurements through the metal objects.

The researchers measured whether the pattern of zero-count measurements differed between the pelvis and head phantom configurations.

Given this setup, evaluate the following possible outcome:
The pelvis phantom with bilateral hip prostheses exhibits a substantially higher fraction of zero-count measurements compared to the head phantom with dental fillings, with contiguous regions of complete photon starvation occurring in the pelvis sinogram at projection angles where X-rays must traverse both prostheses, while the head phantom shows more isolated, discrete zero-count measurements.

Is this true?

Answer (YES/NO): NO